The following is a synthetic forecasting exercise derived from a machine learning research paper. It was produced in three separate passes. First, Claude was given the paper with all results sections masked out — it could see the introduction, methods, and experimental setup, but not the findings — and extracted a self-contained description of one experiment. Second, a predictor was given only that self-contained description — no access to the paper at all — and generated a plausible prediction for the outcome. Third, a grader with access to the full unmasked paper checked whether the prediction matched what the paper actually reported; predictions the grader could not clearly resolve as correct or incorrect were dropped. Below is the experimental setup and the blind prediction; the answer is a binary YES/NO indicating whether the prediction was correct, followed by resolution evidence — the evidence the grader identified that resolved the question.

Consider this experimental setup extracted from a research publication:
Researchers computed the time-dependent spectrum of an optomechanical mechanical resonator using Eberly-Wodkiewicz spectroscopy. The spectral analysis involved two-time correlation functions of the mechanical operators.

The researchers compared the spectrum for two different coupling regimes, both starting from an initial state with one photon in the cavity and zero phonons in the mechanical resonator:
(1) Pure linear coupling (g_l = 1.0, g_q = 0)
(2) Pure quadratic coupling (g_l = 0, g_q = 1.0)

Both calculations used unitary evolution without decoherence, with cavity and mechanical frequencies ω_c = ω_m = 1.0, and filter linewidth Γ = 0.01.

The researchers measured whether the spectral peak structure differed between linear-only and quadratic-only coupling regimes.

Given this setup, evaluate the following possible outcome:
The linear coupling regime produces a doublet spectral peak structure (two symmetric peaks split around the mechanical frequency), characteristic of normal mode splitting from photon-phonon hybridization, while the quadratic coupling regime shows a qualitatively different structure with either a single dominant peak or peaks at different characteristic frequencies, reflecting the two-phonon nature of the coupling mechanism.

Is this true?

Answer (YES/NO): NO